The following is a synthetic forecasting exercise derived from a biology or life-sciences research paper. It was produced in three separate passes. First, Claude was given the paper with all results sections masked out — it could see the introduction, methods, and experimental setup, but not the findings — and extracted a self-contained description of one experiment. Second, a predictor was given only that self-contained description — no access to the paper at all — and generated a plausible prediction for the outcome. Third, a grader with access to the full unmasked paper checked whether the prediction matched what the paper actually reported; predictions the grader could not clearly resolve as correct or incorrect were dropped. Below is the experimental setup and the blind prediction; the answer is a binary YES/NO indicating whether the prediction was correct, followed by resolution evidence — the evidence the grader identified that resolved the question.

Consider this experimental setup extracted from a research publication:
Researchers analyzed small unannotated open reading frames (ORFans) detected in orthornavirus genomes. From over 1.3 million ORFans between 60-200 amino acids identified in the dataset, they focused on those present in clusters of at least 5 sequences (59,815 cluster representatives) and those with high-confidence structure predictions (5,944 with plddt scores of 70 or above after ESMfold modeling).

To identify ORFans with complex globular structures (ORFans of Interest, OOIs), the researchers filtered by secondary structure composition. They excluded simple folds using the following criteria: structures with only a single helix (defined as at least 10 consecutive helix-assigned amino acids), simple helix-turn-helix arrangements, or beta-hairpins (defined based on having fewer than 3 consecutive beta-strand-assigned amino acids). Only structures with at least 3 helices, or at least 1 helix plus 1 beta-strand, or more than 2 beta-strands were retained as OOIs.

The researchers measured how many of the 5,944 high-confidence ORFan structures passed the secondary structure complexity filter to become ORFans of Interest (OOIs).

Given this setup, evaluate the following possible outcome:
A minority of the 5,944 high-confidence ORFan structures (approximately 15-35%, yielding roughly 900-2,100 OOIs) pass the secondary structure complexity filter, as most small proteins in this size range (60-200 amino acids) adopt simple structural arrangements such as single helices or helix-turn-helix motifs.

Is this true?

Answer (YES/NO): YES